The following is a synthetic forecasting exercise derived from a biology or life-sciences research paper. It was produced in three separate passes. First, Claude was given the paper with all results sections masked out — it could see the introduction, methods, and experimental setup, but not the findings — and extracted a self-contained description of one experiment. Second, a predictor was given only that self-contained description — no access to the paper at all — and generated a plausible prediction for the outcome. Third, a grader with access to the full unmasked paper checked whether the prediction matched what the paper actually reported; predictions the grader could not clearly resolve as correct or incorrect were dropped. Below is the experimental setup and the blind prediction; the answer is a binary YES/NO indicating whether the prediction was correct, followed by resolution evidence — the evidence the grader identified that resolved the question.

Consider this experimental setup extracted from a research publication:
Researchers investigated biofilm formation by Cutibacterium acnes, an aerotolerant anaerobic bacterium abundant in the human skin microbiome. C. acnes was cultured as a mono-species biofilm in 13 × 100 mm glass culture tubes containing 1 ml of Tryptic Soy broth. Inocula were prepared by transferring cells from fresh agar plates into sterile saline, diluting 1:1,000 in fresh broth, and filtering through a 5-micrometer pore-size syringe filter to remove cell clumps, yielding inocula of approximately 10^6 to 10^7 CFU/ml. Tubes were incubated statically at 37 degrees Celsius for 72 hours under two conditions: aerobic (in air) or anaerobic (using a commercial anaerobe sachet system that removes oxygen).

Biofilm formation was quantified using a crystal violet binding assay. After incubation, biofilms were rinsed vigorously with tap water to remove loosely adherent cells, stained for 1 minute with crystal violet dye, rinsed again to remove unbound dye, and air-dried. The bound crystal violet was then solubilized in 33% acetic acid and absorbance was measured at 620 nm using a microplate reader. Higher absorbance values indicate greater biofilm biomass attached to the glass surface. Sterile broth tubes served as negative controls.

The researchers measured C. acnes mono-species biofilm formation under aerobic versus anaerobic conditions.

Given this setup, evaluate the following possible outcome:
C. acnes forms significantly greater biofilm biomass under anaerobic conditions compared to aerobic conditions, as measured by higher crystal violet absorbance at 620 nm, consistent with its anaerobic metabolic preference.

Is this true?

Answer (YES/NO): YES